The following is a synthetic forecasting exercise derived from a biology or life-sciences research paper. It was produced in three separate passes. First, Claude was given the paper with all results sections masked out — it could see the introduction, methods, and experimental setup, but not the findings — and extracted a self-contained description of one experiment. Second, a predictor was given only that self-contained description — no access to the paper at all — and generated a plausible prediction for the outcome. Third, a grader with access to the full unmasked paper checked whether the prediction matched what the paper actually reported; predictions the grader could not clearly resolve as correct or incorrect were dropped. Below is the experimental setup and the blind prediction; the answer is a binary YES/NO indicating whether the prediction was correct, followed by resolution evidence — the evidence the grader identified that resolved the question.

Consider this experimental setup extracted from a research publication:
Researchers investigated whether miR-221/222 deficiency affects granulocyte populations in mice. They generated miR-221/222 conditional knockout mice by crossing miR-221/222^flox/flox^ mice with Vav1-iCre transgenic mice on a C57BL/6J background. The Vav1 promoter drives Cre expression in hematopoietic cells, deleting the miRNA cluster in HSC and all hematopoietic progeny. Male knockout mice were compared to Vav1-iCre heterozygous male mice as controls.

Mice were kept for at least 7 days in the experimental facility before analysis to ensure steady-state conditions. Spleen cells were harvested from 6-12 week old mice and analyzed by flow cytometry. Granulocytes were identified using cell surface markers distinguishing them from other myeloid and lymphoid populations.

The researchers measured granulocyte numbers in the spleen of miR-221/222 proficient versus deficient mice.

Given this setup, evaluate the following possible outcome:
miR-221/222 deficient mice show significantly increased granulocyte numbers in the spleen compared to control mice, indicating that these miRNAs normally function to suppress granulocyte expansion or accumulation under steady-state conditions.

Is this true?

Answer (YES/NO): YES